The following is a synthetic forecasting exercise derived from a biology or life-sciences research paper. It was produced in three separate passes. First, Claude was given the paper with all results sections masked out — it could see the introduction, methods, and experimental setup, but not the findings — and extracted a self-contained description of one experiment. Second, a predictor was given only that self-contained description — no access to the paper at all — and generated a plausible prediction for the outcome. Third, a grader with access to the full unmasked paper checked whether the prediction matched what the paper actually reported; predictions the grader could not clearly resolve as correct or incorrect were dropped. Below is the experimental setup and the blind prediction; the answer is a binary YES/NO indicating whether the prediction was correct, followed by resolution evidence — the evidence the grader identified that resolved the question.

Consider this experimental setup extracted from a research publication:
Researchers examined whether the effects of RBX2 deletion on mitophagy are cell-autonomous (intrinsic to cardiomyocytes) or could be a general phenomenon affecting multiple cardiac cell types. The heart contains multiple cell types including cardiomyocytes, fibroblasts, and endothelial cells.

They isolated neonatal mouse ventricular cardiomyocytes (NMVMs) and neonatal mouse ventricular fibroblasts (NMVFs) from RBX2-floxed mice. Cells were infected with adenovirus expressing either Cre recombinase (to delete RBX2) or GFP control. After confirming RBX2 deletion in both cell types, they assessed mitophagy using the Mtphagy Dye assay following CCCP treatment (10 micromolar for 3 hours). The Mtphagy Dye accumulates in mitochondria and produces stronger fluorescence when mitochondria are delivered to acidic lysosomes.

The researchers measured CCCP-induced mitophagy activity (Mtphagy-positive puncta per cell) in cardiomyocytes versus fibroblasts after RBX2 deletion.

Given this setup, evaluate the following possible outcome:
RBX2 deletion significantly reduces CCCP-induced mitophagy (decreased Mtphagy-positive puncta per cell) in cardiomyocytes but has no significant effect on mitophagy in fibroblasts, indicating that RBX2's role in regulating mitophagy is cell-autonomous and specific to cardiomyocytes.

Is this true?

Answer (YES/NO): NO